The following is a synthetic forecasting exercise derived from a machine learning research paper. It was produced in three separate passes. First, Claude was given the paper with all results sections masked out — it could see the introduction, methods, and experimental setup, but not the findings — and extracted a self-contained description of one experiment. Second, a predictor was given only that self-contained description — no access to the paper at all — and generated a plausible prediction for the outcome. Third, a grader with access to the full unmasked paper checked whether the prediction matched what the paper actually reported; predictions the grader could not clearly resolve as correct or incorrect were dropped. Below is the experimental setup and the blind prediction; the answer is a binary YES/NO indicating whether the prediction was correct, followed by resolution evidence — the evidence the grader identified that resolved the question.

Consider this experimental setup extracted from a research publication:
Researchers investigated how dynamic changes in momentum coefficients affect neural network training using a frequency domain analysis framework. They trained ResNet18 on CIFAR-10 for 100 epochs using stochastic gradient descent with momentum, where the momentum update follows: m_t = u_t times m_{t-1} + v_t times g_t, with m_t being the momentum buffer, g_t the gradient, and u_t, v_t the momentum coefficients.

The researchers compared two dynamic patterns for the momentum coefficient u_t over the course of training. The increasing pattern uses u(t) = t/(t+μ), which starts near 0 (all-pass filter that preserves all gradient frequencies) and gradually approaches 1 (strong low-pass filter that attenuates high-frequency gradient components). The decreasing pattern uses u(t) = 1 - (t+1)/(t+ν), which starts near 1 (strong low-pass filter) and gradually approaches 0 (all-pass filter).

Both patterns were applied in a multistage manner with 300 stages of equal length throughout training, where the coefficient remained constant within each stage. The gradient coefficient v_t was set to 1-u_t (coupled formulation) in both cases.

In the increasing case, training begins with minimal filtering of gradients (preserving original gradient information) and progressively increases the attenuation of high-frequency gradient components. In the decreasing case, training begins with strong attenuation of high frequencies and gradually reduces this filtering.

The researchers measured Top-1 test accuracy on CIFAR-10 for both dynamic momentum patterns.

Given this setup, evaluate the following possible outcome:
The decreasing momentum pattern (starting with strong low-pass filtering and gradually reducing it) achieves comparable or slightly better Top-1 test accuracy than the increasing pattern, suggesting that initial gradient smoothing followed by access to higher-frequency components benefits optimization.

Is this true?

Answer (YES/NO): NO